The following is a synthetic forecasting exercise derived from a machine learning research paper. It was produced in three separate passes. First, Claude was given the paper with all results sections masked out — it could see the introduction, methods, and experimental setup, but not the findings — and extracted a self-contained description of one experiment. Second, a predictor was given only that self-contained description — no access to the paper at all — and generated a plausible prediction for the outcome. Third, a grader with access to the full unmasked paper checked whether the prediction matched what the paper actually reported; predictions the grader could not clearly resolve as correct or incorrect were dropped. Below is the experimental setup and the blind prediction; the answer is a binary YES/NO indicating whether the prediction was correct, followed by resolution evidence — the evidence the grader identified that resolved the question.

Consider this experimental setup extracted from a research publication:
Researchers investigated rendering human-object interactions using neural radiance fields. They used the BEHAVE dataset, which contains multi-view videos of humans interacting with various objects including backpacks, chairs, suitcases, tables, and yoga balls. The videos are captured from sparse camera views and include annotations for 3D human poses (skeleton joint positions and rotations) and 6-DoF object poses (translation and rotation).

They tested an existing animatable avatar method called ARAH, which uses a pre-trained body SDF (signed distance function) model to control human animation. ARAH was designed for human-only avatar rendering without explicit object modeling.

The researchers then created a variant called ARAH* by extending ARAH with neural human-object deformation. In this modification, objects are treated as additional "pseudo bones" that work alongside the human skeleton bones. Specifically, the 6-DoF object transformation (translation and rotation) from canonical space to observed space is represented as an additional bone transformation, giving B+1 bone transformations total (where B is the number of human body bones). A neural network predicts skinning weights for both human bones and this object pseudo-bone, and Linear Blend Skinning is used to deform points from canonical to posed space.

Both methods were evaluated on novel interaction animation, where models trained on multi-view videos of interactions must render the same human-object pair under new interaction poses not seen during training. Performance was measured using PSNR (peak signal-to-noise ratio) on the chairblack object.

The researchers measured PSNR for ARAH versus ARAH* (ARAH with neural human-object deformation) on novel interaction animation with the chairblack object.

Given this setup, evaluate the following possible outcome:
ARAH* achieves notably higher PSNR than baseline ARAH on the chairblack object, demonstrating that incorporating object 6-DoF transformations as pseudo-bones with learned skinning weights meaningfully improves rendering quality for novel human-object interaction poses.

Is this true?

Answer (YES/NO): NO